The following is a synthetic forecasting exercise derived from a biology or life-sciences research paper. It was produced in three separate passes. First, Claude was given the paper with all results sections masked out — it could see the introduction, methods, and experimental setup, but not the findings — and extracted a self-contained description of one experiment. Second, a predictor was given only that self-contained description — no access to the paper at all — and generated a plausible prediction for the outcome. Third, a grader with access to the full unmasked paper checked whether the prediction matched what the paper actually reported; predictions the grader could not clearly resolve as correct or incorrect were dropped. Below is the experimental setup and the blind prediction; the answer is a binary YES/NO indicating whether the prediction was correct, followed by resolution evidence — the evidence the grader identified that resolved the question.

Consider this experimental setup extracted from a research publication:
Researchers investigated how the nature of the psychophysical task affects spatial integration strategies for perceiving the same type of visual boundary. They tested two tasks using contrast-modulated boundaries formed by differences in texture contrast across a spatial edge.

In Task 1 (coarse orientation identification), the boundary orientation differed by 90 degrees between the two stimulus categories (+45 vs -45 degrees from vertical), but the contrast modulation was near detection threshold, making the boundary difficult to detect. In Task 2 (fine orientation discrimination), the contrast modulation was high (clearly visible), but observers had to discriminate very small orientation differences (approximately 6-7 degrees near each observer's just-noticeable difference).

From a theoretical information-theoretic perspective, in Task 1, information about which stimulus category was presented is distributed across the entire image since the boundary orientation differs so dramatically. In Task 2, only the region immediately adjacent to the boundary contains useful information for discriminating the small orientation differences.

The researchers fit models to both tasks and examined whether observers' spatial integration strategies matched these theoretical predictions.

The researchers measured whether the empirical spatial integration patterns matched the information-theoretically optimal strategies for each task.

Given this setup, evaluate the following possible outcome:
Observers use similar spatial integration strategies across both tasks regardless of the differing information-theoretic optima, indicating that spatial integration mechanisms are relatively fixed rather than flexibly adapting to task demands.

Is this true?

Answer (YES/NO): NO